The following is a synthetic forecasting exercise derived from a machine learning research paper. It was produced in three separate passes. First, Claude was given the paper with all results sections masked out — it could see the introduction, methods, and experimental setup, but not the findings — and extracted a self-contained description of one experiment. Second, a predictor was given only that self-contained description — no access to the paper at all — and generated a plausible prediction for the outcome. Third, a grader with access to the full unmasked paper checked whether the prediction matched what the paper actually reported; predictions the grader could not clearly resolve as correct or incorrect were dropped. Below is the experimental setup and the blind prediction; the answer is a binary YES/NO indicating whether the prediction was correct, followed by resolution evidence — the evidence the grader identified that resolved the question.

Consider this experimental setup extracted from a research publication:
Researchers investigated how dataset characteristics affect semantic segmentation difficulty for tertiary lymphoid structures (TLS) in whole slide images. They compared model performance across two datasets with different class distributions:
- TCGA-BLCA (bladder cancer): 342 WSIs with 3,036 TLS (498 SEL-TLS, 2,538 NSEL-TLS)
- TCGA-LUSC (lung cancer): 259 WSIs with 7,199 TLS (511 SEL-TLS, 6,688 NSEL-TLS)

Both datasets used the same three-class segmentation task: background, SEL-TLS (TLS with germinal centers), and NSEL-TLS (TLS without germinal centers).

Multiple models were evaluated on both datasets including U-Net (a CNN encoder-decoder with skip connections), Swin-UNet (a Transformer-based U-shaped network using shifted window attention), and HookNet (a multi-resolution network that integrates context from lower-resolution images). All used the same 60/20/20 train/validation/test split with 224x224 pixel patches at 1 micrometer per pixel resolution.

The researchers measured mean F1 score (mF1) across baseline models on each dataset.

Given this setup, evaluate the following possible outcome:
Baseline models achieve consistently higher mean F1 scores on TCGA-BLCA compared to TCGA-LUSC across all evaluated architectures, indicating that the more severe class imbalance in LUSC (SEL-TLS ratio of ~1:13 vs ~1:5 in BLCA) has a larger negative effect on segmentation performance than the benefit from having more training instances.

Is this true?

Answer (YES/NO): YES